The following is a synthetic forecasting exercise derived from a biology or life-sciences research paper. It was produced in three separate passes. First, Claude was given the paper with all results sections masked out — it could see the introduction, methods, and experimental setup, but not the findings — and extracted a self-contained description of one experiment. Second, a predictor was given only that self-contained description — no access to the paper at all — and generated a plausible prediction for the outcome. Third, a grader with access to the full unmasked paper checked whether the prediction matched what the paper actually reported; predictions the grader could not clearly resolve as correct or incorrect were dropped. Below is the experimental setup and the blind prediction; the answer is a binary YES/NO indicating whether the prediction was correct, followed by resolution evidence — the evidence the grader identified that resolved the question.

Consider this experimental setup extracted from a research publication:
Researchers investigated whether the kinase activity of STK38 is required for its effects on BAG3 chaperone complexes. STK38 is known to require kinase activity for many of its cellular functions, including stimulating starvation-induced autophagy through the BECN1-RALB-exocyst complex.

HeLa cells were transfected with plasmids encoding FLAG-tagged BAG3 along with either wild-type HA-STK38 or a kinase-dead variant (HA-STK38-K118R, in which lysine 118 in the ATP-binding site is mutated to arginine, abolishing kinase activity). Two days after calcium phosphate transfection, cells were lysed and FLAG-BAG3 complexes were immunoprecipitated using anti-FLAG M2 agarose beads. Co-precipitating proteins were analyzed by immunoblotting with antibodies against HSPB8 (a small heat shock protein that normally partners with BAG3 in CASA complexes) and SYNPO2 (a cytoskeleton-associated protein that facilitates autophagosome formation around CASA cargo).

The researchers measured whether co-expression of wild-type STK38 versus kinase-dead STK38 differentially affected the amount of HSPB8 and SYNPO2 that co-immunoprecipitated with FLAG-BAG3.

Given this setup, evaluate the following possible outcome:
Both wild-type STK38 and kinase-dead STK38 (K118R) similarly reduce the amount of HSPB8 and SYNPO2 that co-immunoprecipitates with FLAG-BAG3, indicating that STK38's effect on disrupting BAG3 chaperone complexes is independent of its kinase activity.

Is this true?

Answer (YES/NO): YES